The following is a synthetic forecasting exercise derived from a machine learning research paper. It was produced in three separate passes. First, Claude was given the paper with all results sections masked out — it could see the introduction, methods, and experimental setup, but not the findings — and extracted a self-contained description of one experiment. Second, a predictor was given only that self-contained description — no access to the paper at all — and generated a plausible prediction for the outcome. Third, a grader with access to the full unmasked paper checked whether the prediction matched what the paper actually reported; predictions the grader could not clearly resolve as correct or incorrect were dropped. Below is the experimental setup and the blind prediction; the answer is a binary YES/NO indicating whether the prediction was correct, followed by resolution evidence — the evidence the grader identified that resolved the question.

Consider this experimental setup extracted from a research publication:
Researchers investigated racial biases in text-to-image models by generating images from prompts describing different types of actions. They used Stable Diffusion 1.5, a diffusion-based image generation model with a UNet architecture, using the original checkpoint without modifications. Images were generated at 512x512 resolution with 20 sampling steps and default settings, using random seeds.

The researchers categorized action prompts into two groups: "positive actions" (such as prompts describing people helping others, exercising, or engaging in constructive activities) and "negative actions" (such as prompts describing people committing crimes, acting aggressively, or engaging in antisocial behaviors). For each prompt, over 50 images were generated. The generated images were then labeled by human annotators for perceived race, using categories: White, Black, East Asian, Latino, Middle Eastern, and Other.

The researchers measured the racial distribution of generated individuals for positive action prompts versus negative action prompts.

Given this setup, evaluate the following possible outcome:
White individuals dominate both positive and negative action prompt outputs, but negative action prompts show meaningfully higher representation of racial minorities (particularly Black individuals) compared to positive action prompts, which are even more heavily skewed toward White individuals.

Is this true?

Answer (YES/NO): NO